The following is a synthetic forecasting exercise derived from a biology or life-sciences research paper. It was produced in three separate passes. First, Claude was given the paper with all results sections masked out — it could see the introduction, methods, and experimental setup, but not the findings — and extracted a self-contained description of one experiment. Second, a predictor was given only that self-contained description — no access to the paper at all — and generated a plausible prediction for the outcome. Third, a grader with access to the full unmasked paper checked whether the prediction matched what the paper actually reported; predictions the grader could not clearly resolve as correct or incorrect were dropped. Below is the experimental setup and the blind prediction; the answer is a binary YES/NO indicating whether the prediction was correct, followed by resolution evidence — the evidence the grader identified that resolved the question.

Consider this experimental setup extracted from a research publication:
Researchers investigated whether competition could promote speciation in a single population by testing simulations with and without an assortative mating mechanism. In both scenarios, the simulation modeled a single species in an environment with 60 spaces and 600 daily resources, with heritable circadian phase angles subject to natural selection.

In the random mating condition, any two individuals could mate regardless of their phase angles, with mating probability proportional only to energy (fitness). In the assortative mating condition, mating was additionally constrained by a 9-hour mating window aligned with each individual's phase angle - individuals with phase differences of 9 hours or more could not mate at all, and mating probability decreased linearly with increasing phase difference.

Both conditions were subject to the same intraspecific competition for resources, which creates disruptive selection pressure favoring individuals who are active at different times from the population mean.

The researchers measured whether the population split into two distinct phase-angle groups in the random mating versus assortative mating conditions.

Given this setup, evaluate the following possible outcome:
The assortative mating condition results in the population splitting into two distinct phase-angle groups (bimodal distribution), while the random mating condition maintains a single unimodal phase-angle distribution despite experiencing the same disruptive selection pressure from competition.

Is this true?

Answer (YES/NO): YES